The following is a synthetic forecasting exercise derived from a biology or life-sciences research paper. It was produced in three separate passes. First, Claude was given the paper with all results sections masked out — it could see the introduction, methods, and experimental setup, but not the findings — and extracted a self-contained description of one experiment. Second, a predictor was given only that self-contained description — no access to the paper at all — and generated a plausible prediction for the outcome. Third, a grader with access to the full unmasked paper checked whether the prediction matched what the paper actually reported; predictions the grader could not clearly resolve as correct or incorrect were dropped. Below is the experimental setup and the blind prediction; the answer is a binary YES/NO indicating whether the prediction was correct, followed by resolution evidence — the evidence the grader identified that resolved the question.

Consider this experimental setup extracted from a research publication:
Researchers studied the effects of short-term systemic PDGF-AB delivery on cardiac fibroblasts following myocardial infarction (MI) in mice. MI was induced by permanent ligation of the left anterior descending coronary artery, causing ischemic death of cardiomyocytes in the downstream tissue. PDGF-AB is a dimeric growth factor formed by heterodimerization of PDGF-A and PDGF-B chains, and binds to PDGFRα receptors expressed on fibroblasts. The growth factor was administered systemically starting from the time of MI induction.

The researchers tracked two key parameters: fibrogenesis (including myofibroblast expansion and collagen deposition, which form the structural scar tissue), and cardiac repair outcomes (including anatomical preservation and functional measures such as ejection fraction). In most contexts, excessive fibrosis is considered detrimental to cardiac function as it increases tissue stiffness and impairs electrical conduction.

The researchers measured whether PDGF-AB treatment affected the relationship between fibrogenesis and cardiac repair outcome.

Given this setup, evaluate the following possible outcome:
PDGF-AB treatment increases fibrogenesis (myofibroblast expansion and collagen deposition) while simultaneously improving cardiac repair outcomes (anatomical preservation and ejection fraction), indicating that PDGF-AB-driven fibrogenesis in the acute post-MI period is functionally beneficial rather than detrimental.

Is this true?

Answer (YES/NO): NO